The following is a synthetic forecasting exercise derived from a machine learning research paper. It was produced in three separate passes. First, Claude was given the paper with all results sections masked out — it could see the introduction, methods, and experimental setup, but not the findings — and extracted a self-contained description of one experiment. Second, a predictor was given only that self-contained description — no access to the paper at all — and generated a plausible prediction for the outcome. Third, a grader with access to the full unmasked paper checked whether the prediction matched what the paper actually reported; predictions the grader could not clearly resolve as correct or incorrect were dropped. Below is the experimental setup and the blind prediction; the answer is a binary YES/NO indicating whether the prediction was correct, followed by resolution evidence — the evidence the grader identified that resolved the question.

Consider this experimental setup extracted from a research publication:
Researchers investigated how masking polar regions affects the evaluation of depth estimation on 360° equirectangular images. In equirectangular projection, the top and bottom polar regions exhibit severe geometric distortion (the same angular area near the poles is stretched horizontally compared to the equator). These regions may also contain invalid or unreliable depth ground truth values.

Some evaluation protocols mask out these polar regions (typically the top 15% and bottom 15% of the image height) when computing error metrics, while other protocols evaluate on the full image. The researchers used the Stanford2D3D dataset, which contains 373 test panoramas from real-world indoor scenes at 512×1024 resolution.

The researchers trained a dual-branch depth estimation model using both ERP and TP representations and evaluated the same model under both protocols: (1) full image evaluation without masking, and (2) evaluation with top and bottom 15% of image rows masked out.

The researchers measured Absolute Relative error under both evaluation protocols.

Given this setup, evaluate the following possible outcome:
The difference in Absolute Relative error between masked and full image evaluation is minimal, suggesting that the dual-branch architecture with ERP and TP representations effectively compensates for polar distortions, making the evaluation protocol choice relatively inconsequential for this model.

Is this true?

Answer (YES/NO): NO